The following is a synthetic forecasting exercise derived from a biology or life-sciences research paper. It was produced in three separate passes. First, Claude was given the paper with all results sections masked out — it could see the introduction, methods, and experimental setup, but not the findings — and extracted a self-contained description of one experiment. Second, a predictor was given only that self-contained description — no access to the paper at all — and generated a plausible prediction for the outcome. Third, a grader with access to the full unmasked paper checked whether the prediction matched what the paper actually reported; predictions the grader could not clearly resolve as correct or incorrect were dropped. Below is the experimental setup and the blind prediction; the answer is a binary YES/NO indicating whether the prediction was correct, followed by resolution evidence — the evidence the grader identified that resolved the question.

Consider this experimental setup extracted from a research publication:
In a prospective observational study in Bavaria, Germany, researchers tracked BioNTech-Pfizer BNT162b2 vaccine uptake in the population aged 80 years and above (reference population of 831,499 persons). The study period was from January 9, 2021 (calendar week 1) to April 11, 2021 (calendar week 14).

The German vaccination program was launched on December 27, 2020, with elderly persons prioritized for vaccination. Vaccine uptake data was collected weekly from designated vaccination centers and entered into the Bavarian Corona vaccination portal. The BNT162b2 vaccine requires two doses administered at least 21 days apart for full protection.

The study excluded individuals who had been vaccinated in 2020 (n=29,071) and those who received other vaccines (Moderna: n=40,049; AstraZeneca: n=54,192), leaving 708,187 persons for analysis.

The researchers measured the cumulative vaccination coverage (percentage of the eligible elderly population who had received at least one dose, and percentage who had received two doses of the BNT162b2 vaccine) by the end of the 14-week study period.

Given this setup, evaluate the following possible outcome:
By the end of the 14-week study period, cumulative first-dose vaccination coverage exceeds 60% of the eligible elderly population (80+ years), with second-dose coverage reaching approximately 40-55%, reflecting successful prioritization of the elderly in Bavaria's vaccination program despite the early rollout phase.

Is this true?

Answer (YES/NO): YES